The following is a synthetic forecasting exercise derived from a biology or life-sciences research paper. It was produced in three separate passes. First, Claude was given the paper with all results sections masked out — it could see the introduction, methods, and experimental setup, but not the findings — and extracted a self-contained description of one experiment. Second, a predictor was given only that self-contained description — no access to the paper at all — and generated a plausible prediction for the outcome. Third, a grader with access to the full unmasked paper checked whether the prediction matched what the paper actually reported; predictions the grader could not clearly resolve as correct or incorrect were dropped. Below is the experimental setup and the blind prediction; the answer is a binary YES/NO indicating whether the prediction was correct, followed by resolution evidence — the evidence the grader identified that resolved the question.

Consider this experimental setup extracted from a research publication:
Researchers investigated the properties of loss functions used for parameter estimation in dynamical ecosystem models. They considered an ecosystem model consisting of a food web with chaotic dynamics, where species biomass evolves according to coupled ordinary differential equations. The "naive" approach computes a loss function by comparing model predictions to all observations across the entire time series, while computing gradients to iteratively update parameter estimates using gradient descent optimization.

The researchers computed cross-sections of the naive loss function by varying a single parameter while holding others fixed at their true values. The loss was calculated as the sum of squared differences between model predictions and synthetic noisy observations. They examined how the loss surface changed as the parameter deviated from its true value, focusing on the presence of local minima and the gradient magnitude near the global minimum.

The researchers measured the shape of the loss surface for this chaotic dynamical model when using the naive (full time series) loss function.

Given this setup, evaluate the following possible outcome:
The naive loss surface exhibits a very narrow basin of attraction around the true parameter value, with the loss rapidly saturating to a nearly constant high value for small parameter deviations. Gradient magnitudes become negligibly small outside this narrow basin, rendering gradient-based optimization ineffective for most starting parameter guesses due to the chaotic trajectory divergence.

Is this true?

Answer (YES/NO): NO